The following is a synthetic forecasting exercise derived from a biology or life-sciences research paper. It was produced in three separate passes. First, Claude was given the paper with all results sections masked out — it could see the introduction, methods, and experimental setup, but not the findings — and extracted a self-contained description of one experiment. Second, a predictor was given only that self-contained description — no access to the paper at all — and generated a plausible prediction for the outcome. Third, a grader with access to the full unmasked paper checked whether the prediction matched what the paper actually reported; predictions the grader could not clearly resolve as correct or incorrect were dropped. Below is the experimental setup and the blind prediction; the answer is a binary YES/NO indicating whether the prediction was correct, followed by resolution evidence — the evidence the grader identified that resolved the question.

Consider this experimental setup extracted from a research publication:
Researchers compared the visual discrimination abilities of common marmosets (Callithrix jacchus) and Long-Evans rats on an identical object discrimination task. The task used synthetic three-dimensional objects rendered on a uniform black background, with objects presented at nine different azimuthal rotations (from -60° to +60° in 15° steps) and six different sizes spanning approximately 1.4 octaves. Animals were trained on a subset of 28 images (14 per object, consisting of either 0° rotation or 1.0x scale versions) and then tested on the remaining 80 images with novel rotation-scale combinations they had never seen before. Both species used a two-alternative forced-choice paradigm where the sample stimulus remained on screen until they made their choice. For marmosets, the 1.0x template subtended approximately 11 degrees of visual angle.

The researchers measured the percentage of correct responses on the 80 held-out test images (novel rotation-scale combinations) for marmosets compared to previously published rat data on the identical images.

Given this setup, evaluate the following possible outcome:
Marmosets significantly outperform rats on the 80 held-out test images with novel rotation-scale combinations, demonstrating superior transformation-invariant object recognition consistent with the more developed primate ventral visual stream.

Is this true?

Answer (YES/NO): YES